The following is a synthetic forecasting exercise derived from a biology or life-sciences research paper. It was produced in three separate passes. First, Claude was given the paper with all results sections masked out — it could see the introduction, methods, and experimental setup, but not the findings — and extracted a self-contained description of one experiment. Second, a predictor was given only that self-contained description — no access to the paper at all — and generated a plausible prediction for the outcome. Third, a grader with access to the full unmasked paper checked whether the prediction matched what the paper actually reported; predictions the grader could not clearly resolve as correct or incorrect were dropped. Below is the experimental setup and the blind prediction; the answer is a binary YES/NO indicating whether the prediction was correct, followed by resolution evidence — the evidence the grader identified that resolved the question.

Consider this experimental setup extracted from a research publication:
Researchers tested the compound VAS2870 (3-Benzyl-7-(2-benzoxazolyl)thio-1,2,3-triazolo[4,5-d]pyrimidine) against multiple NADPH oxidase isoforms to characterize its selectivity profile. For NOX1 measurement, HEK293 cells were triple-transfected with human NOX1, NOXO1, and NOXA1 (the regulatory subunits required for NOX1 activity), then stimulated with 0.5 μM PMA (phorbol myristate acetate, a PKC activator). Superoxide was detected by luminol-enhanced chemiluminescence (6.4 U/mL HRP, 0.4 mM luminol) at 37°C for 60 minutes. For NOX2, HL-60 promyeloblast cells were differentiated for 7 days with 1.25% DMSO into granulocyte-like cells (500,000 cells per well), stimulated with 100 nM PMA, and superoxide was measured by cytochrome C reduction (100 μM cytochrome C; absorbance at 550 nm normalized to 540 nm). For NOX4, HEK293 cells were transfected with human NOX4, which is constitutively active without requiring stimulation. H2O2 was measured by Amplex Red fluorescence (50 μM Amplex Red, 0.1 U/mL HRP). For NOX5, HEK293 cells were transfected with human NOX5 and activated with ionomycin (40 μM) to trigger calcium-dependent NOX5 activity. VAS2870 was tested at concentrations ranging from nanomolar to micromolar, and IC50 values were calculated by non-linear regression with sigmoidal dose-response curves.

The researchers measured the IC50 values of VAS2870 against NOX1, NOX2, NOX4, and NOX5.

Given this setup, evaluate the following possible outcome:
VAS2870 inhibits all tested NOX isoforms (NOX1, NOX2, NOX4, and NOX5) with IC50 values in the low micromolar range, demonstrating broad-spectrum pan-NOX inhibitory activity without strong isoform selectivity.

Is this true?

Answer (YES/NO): NO